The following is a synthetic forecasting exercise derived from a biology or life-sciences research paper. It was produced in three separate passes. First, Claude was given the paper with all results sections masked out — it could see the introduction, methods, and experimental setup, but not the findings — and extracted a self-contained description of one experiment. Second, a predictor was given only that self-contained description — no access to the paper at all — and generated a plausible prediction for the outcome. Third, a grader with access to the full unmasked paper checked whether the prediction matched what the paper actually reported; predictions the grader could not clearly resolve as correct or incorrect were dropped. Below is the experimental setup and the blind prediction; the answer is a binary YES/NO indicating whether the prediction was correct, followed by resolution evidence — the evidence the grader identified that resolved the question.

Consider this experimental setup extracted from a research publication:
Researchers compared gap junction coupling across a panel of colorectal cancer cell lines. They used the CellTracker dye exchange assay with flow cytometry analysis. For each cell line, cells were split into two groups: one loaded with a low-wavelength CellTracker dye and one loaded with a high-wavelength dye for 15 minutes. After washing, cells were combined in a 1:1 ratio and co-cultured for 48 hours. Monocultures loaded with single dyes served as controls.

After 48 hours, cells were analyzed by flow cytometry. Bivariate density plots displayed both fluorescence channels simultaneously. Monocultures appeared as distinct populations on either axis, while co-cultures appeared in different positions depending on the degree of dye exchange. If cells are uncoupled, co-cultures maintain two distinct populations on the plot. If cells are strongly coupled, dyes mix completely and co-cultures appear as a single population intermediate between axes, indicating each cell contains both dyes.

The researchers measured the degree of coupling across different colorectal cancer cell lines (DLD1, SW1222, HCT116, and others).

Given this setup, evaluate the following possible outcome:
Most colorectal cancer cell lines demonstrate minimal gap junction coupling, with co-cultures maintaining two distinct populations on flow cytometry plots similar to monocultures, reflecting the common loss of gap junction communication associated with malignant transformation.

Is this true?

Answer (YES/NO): NO